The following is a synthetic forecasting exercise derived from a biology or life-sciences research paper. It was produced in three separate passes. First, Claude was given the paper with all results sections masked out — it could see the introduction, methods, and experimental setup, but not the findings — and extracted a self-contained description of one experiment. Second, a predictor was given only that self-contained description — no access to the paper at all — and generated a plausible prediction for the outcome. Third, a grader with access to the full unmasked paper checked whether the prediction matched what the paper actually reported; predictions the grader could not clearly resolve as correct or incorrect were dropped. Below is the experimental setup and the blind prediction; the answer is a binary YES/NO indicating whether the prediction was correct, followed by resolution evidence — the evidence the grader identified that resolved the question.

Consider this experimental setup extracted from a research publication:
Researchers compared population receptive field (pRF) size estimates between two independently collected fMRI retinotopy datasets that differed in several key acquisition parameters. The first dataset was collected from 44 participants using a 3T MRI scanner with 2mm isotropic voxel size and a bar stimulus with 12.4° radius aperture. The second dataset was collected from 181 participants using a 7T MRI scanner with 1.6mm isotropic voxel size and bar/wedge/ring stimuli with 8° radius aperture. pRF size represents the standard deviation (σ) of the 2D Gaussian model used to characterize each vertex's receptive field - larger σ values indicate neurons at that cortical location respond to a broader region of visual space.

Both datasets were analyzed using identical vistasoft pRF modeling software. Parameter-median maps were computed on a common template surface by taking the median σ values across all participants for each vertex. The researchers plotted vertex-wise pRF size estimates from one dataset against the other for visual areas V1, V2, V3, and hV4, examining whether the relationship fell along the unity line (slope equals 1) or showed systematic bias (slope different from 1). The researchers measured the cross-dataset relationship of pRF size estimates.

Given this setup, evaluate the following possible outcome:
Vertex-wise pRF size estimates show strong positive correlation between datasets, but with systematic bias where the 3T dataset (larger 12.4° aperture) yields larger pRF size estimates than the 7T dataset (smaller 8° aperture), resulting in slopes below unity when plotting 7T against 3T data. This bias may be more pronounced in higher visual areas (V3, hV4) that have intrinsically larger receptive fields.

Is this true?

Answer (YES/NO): NO